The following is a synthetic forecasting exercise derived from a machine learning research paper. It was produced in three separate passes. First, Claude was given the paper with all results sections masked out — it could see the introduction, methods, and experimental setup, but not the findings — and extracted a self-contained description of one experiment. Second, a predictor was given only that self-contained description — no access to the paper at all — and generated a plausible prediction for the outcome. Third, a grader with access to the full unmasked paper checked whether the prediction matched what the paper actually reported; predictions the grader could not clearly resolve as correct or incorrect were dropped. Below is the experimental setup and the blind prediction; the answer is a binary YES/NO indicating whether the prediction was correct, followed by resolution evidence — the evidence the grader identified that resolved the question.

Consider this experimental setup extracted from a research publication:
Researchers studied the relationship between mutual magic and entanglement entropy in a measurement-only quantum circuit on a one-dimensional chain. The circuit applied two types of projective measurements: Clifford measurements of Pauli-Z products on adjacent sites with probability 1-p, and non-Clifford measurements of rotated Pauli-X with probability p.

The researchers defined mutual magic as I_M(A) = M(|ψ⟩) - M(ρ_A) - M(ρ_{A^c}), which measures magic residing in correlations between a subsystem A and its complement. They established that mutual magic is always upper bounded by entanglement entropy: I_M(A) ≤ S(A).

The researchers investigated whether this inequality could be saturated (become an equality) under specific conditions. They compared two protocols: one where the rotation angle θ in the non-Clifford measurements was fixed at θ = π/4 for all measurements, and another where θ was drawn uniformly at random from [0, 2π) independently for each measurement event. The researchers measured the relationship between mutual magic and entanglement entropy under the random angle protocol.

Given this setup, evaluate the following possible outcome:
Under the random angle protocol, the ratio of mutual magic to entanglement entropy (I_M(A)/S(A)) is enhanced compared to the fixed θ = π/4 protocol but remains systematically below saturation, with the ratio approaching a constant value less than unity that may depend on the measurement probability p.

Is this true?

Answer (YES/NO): NO